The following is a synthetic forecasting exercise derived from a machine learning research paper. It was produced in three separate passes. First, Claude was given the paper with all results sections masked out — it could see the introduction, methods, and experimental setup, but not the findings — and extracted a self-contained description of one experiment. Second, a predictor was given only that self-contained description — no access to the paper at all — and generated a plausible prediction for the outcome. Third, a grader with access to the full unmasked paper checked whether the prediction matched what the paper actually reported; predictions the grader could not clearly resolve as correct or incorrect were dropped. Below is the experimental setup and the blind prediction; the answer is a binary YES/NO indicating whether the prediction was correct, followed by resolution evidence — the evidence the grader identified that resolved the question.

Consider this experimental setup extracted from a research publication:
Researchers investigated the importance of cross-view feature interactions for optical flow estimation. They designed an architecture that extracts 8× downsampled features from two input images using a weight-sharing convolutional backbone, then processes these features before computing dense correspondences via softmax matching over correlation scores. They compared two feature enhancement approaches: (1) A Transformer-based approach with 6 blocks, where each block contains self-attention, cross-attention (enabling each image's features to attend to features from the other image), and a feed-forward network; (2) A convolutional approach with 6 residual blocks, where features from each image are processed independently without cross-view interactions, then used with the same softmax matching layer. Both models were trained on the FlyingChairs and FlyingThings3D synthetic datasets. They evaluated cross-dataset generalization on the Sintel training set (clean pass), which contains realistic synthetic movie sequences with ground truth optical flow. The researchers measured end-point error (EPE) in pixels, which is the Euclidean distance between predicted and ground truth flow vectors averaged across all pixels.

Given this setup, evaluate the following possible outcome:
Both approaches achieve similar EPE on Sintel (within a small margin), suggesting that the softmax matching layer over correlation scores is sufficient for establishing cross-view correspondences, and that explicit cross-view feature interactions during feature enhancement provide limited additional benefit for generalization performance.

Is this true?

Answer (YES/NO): NO